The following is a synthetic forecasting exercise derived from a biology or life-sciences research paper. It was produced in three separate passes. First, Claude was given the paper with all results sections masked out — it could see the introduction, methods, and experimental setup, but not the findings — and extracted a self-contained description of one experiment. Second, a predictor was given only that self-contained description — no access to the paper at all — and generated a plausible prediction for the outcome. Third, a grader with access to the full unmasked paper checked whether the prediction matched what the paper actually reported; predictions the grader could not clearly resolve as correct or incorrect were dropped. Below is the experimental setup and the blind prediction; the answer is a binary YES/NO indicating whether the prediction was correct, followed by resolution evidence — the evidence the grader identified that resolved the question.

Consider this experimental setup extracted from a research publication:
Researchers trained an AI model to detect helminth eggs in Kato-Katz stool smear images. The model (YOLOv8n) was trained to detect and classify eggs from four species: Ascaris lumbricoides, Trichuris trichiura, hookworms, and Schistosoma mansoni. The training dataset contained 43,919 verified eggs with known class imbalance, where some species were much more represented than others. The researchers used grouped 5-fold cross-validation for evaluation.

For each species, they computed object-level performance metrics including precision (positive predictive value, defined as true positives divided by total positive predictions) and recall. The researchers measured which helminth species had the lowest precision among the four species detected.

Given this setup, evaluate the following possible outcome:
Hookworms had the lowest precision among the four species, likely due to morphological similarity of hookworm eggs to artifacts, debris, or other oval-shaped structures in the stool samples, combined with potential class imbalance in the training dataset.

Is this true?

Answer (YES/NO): YES